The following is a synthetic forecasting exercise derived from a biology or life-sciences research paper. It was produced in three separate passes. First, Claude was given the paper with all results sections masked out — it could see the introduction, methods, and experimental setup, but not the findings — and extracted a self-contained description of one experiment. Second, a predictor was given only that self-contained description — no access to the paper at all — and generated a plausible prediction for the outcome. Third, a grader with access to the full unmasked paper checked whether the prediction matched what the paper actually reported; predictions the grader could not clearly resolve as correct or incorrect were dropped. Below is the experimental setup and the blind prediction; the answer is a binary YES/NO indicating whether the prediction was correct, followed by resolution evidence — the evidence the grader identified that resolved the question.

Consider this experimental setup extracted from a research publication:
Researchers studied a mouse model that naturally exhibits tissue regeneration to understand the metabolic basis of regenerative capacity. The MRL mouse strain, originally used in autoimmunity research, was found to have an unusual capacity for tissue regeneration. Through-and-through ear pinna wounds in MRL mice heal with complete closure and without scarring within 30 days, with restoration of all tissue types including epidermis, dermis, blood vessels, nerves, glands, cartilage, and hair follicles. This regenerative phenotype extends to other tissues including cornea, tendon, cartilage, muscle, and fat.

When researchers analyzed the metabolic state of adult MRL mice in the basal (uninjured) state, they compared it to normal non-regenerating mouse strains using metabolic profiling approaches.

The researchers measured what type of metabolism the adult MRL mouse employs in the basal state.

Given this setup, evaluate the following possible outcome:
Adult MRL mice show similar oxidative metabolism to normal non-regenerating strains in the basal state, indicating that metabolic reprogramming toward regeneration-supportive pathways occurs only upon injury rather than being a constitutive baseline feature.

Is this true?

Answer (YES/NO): NO